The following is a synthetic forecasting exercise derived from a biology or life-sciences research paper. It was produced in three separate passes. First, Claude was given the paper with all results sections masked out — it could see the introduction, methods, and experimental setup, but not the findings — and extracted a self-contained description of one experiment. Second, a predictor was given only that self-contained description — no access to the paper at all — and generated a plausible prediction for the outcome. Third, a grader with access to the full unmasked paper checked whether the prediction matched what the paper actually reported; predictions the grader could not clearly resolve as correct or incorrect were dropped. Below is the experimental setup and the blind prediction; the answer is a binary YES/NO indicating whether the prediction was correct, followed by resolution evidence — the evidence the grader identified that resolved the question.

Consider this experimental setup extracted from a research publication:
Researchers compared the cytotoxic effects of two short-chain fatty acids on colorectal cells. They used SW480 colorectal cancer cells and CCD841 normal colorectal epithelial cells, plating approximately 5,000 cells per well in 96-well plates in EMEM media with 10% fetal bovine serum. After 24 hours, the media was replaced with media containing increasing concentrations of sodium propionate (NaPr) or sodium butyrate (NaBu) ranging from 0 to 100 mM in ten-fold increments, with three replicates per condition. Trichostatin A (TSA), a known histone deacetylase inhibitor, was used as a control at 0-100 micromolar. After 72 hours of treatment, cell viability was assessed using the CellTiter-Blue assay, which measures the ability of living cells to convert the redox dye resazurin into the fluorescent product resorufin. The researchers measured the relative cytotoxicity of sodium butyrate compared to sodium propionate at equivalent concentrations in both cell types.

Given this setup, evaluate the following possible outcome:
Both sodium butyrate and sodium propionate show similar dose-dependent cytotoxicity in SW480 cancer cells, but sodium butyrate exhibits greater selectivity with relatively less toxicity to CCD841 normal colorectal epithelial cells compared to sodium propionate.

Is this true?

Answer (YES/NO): NO